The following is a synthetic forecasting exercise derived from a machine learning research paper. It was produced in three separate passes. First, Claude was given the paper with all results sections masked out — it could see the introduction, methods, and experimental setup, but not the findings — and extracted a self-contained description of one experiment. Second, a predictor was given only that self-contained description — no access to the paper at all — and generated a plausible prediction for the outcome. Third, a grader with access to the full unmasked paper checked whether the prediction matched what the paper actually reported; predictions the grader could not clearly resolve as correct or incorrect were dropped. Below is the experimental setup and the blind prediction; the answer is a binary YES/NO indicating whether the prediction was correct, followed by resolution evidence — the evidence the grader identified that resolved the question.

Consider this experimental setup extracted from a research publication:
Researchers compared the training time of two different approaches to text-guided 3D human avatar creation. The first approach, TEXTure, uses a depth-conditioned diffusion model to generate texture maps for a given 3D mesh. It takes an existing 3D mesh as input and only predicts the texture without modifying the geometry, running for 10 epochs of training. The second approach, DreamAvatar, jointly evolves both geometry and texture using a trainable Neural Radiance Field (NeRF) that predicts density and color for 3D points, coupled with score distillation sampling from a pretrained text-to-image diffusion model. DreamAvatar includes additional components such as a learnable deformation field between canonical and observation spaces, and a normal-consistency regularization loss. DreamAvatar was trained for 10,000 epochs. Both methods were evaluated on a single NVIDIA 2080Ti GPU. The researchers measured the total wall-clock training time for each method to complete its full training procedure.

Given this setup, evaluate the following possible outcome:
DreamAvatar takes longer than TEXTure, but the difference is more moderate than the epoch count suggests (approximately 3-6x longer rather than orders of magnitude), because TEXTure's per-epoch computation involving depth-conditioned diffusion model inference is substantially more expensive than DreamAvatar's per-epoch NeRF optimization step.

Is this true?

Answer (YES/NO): NO